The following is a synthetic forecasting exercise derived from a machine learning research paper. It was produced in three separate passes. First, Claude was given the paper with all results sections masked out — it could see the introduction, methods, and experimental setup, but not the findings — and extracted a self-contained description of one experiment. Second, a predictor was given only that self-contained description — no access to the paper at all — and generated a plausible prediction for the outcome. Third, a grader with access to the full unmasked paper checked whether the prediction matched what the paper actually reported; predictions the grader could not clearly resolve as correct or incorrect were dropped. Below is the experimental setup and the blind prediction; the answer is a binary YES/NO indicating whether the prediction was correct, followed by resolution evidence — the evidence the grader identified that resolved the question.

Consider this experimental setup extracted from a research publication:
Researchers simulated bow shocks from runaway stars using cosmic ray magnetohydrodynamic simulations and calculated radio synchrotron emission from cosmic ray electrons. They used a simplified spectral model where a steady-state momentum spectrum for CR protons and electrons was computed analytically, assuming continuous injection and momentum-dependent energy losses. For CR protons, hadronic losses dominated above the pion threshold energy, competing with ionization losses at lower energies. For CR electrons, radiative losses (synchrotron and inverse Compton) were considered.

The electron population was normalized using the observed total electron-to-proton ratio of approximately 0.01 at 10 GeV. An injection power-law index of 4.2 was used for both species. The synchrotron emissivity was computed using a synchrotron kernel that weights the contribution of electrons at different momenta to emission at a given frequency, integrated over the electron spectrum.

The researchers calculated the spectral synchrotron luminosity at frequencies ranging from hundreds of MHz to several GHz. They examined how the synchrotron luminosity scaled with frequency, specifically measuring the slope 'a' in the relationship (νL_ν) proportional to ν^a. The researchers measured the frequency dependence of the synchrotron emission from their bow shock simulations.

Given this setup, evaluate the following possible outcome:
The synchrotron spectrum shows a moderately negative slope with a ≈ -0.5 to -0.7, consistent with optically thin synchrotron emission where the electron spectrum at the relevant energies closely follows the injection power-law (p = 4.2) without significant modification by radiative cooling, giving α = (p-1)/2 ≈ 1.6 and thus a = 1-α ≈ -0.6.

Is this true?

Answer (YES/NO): NO